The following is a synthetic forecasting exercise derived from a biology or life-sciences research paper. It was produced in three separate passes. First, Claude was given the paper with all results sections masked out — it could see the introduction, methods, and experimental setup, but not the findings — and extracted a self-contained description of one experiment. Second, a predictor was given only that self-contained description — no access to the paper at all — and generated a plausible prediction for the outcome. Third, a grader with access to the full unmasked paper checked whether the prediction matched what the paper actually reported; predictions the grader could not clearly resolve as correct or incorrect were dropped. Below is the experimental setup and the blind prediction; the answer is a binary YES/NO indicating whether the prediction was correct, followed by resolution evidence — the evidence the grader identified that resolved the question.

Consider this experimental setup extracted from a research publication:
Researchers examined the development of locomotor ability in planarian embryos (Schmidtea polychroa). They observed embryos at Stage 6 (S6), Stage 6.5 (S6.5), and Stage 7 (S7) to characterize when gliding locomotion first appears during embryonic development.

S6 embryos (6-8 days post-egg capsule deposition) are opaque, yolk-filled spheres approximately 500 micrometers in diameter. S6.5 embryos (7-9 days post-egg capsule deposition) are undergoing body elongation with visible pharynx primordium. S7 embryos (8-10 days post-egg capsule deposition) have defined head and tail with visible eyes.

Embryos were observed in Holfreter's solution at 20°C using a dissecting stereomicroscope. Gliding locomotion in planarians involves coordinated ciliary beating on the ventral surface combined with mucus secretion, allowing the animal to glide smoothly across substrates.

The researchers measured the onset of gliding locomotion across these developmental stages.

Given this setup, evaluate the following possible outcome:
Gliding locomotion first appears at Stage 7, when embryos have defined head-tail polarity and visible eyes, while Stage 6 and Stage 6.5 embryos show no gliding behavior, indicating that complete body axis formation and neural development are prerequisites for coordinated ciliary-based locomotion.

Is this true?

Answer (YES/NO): YES